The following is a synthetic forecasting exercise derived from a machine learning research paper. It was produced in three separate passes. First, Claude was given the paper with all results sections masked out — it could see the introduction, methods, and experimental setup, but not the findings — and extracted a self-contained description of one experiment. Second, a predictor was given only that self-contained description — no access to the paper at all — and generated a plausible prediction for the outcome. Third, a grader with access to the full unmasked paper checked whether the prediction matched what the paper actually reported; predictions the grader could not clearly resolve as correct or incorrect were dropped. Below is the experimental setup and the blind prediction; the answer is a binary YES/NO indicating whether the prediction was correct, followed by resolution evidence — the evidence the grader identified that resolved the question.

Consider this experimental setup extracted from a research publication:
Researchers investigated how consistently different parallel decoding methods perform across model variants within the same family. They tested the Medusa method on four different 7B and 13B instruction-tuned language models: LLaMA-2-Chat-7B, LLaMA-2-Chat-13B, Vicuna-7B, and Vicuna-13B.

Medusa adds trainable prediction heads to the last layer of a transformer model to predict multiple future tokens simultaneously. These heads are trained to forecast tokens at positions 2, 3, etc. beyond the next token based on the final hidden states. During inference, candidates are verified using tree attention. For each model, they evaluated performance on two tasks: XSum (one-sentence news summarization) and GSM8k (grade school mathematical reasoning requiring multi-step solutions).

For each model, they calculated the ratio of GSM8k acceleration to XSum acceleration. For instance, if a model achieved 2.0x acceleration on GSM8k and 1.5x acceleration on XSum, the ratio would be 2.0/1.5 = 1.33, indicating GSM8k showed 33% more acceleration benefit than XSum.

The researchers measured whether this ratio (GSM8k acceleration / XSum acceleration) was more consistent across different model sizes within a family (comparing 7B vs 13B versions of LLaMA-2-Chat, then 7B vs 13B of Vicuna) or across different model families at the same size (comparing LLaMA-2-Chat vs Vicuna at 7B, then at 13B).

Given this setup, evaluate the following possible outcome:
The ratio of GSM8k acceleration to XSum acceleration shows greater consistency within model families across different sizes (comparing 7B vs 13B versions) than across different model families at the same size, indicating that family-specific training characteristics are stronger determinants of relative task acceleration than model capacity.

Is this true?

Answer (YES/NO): NO